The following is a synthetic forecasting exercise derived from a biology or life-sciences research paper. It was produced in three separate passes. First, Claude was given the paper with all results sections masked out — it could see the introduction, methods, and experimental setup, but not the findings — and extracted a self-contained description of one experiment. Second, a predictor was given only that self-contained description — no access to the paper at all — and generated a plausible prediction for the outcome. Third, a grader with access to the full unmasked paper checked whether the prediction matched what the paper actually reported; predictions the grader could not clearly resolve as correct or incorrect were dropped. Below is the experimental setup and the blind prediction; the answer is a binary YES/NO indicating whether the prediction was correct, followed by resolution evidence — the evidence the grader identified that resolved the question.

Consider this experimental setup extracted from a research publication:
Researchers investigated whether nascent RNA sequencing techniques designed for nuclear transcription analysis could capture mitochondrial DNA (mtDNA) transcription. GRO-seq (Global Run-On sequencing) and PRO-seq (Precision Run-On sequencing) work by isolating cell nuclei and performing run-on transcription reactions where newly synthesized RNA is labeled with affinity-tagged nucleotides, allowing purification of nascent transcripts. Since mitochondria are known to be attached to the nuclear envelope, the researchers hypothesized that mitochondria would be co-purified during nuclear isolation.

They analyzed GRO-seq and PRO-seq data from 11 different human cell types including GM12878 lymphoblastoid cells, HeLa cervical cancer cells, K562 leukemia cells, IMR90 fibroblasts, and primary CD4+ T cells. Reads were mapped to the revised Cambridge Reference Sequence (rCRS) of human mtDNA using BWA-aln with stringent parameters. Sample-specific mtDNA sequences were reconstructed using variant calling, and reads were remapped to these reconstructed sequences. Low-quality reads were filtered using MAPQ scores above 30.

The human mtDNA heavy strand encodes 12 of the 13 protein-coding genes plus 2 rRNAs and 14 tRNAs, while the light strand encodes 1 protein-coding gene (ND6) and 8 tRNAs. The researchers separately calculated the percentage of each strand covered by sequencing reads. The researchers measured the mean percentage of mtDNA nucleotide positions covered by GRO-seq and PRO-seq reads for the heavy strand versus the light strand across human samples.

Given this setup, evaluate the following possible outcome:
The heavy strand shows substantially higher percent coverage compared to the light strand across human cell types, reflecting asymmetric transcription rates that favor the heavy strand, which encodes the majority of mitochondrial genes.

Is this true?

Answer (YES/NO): NO